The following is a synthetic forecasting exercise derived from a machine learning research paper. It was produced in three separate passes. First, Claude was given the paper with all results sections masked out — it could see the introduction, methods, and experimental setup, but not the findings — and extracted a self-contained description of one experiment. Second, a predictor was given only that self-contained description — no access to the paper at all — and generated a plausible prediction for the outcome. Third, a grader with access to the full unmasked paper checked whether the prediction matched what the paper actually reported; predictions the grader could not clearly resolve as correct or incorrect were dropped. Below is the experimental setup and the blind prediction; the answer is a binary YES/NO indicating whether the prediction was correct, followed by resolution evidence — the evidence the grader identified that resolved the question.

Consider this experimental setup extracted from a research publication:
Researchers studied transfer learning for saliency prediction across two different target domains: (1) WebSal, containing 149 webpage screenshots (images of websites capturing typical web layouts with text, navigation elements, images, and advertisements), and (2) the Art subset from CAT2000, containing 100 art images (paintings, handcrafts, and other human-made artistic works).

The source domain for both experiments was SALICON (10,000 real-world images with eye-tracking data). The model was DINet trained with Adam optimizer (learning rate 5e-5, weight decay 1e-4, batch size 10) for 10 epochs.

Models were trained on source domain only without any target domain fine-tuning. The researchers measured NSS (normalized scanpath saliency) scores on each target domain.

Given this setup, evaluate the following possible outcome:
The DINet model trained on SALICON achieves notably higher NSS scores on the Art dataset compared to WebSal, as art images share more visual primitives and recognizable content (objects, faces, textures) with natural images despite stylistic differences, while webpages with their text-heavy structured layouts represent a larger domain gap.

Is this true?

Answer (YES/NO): YES